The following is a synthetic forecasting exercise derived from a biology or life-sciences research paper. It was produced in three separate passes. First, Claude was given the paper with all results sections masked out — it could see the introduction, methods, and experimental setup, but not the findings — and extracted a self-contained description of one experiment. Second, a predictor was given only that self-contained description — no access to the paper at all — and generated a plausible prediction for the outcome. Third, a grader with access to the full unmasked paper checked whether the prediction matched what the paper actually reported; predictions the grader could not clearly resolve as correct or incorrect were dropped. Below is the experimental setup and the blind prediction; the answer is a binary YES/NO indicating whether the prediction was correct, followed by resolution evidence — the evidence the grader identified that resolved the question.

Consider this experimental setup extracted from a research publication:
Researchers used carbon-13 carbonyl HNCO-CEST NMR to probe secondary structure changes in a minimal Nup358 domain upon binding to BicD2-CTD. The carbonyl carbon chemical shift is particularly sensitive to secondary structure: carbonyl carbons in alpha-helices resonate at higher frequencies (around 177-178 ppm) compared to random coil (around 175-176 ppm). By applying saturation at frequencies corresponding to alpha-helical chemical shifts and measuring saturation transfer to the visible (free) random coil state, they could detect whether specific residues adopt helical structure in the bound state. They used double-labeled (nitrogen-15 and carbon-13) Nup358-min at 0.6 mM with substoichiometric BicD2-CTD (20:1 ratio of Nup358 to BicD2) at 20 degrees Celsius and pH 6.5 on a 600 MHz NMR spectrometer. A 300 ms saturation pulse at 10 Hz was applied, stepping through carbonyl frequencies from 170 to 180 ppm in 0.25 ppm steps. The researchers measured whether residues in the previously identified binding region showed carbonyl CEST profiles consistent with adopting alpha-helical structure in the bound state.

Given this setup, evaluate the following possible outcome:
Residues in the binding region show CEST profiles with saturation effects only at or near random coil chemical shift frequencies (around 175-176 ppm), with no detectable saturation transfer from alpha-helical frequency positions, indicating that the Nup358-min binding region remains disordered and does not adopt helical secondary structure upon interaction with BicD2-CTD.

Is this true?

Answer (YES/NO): NO